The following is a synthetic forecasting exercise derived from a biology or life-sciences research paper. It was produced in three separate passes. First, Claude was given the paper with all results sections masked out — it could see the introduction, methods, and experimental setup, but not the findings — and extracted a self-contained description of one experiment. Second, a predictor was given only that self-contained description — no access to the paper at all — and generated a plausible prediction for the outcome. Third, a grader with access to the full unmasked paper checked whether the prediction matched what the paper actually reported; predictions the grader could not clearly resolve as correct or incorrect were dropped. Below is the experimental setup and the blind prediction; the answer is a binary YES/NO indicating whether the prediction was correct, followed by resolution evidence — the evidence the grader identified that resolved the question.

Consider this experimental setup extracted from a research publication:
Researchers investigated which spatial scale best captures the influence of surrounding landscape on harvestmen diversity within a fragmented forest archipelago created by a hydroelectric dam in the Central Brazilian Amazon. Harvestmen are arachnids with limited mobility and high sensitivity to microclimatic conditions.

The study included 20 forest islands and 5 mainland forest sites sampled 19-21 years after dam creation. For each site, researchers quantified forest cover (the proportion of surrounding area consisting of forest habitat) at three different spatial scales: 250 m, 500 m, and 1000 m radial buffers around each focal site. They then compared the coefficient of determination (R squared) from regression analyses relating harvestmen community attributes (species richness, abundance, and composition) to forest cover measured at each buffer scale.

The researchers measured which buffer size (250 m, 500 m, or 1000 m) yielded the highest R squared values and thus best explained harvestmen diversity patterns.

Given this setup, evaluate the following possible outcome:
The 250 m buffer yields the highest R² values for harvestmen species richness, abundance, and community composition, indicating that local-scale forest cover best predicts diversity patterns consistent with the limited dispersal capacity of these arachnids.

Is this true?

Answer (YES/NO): NO